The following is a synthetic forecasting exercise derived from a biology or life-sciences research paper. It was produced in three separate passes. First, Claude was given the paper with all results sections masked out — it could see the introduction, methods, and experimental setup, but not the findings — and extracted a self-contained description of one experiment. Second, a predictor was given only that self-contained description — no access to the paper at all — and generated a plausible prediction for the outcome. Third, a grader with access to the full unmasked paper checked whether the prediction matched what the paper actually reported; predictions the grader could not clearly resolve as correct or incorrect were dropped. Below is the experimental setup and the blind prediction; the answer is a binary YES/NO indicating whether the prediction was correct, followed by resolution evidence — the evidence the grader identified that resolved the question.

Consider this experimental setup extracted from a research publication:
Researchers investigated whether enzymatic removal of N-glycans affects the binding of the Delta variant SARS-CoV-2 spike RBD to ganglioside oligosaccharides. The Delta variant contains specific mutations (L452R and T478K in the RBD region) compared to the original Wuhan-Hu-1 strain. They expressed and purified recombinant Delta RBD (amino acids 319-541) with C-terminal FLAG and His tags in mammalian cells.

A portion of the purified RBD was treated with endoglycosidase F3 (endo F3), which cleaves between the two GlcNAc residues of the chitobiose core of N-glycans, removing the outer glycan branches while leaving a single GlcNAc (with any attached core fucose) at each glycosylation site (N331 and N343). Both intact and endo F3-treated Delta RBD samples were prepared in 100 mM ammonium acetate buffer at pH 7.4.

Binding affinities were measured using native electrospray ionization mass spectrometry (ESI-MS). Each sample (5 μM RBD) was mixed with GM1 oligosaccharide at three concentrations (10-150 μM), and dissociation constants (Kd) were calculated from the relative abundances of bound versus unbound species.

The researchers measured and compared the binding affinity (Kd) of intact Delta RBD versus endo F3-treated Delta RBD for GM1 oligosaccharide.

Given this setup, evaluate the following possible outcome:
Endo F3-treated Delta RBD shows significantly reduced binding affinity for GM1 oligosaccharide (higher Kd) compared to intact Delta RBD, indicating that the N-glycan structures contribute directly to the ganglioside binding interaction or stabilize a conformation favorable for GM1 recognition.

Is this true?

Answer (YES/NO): NO